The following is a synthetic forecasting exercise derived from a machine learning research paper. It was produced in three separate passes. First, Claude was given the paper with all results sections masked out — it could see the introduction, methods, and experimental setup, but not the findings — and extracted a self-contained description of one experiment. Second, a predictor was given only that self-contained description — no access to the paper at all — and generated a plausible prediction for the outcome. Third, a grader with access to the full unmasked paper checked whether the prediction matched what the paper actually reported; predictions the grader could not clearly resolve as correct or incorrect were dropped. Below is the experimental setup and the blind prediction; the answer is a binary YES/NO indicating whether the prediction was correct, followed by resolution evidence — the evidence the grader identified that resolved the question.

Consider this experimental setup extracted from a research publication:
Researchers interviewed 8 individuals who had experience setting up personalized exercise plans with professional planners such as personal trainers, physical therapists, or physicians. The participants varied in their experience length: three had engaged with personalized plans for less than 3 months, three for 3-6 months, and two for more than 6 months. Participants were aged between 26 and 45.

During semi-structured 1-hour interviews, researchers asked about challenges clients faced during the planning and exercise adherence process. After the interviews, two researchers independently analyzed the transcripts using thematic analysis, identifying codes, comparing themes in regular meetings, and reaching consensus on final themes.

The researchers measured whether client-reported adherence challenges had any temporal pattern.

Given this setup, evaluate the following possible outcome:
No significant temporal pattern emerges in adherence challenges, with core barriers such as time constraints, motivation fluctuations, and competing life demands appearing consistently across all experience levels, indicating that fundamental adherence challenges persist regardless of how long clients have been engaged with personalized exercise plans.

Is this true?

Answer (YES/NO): NO